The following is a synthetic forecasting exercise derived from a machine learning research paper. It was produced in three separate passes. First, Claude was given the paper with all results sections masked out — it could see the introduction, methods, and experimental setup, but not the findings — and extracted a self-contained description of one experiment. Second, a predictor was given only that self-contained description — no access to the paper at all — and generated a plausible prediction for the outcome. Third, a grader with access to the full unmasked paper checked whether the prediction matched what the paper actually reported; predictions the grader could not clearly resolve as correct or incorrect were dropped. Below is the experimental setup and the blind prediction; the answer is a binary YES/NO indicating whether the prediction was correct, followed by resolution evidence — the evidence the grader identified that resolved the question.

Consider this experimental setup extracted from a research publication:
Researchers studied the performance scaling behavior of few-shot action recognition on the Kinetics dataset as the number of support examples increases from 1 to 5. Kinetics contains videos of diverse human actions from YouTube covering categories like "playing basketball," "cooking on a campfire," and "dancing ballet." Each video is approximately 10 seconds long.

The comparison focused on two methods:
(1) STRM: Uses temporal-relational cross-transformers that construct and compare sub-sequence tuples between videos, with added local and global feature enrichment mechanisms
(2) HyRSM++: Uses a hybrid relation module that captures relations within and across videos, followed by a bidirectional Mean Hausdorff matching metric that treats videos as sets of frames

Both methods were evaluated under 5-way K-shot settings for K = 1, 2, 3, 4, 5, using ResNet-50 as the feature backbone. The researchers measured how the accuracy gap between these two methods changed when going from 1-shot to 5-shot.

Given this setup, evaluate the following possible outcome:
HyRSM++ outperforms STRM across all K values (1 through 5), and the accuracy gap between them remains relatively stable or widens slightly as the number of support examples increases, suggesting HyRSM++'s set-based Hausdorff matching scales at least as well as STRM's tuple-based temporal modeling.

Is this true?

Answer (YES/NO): NO